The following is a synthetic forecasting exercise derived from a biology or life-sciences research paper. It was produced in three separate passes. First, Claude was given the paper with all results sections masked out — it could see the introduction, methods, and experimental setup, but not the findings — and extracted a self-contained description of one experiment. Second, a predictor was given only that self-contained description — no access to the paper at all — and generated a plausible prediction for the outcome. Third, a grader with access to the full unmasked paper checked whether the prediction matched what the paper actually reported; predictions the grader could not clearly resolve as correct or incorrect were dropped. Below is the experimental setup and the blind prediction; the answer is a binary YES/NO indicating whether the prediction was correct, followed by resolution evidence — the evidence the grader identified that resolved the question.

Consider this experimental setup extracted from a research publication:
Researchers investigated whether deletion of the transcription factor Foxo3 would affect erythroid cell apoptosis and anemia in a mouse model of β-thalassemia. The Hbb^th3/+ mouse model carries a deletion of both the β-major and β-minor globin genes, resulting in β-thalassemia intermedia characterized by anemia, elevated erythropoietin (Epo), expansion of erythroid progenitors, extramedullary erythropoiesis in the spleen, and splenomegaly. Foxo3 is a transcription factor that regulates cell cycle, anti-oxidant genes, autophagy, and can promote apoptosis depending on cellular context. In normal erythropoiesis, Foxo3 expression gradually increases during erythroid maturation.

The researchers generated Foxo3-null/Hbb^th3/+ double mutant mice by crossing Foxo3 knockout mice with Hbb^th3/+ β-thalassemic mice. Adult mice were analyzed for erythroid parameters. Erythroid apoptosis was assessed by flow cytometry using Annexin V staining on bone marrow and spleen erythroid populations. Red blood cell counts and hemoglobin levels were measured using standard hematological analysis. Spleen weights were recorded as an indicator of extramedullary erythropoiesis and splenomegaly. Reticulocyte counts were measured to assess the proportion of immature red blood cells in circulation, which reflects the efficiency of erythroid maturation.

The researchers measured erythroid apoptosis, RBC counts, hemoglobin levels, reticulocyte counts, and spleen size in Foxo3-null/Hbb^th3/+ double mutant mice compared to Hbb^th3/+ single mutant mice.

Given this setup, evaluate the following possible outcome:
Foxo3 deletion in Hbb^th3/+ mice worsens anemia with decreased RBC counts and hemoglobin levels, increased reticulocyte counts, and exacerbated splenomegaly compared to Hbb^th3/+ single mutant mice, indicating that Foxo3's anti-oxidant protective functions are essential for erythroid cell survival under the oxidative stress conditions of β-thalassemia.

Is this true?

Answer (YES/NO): NO